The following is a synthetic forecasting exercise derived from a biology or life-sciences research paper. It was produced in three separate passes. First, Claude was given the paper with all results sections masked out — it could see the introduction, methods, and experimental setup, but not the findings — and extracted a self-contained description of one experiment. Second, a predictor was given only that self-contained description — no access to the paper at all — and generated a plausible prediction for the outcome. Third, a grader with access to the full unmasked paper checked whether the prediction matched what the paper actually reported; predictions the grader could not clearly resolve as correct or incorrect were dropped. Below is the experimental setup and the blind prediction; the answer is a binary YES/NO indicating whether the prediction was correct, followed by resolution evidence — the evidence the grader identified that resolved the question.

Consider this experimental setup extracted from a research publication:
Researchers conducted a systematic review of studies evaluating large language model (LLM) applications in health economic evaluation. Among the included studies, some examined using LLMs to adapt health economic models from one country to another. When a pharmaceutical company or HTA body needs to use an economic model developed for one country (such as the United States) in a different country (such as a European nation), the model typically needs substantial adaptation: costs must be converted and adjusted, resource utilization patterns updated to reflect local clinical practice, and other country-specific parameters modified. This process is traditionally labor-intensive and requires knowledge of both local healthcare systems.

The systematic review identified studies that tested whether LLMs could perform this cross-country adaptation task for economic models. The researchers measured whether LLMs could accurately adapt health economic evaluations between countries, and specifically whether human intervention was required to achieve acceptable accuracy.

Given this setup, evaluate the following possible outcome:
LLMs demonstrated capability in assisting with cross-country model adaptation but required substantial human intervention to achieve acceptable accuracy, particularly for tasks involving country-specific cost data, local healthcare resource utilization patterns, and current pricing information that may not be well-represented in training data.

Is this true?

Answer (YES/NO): NO